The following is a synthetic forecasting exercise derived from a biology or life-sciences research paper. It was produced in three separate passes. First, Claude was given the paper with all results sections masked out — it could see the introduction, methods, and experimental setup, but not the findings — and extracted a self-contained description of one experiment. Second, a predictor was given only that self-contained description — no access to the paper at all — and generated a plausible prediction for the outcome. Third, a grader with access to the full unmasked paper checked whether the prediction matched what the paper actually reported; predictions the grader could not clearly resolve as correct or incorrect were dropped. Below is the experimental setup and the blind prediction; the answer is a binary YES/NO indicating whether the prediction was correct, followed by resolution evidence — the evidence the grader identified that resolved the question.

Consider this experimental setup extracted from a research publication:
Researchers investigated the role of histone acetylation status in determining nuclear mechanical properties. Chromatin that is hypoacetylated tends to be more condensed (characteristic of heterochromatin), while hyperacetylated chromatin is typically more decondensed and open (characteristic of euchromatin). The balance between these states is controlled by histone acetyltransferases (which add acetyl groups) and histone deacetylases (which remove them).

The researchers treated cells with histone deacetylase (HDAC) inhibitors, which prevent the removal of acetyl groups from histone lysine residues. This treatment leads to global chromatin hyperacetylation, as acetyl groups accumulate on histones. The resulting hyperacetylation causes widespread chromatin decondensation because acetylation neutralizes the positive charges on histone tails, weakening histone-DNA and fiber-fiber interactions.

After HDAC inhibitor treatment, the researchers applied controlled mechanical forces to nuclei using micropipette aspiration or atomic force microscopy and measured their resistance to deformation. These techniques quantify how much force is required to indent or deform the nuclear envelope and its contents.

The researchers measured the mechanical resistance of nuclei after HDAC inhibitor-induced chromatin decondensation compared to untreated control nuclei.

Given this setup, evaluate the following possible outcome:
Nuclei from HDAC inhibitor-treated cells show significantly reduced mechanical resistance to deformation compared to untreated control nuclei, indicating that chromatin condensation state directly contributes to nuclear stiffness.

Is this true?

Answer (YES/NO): YES